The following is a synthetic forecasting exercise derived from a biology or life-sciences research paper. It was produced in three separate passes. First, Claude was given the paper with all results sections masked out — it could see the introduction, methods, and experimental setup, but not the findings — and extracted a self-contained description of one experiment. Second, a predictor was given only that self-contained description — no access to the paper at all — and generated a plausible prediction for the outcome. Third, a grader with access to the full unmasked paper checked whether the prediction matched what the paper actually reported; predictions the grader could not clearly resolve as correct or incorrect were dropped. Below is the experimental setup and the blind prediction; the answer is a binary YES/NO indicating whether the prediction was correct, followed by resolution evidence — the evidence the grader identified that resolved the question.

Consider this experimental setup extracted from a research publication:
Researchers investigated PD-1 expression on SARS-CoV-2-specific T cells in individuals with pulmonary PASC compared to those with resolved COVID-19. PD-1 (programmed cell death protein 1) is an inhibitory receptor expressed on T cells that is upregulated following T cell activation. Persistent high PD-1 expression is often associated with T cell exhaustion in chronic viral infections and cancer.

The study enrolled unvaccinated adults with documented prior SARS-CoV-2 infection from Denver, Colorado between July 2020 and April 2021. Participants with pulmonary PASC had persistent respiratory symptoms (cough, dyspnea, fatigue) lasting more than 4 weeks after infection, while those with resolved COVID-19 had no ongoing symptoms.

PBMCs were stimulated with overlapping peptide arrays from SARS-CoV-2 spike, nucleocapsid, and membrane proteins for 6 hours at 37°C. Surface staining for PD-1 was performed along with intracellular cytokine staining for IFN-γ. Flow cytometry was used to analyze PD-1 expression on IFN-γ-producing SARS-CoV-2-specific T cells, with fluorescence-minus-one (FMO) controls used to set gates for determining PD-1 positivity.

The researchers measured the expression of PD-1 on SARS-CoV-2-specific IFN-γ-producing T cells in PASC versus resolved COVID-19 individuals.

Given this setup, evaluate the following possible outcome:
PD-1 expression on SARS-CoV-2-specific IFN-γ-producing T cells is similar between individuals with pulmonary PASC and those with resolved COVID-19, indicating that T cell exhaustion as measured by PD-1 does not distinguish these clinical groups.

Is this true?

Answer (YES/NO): YES